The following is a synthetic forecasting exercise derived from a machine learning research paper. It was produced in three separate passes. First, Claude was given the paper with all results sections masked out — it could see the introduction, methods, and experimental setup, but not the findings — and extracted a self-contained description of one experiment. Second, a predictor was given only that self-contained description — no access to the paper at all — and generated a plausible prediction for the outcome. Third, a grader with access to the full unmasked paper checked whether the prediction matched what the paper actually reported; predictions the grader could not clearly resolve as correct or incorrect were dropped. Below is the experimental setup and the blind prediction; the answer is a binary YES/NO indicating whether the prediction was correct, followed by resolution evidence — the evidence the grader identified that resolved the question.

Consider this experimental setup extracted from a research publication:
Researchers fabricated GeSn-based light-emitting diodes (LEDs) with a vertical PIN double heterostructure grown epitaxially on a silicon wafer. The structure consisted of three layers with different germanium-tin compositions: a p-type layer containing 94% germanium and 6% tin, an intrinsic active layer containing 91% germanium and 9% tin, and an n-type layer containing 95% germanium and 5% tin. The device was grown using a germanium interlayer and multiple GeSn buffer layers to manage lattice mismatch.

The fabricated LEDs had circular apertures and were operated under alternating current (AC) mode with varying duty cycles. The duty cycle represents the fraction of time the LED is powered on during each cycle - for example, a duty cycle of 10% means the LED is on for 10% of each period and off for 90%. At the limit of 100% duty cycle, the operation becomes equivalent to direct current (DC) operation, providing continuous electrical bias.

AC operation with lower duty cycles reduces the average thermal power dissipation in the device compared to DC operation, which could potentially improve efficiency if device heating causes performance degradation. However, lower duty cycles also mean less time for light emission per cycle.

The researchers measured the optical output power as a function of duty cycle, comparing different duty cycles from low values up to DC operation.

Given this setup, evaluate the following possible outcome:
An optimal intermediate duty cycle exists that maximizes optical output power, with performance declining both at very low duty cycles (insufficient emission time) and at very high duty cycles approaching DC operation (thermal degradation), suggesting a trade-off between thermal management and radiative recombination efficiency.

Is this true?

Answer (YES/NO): NO